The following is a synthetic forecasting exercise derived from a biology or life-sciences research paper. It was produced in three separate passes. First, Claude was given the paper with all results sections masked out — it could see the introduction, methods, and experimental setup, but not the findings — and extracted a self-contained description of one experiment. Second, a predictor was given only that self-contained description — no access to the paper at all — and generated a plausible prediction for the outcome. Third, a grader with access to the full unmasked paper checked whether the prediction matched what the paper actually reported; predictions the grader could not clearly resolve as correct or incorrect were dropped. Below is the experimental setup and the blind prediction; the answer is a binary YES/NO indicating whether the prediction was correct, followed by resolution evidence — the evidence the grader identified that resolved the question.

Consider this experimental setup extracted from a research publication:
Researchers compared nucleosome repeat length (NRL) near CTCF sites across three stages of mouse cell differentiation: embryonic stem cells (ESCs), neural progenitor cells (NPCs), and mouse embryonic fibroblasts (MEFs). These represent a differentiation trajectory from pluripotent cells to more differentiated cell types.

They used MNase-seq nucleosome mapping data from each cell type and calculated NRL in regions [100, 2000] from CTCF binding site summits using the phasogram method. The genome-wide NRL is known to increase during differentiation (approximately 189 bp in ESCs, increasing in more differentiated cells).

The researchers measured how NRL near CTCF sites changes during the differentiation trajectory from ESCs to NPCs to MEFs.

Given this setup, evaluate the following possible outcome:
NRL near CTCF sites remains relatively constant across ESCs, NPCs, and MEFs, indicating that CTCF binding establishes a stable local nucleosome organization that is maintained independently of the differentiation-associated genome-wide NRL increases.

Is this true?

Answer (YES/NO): NO